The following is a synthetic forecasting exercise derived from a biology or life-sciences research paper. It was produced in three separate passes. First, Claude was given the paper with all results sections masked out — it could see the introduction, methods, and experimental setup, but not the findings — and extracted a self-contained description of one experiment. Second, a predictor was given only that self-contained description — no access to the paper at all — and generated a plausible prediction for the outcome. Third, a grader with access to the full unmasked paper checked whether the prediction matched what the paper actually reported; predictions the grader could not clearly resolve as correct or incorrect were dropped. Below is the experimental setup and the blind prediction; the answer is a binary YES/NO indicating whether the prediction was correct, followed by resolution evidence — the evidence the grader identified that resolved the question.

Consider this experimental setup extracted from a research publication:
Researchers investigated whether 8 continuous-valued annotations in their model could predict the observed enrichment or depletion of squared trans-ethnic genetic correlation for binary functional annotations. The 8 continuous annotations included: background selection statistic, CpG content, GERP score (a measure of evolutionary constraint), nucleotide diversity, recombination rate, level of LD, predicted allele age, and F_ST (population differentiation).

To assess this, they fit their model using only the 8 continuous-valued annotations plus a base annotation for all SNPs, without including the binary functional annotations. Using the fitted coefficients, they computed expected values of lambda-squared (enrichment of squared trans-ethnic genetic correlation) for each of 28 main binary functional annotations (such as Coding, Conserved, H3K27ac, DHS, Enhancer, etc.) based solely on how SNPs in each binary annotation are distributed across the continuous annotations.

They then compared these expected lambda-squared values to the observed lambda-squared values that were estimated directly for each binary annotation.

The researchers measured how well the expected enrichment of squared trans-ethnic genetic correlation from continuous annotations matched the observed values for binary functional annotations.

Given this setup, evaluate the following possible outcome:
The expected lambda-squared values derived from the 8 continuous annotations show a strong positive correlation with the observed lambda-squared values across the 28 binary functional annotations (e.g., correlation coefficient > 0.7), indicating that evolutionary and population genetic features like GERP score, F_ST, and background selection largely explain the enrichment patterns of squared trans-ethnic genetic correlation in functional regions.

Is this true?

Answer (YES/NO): NO